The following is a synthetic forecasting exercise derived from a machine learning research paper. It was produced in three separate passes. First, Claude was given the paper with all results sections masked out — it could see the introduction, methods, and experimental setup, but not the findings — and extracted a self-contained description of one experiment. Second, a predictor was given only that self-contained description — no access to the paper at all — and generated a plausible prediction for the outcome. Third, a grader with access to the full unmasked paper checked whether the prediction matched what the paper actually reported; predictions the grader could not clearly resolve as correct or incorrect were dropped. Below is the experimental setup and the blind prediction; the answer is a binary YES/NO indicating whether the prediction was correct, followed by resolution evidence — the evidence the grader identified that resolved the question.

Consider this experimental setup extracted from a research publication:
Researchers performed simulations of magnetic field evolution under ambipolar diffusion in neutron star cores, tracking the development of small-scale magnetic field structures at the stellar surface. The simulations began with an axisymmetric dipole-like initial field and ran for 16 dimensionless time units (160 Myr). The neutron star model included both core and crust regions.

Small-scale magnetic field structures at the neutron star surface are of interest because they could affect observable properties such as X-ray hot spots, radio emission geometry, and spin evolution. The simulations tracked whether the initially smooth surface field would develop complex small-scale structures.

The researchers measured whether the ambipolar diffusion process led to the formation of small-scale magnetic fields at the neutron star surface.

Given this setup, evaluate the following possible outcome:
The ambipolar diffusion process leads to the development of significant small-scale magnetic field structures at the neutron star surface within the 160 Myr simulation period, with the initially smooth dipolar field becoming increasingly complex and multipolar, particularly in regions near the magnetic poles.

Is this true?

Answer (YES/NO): NO